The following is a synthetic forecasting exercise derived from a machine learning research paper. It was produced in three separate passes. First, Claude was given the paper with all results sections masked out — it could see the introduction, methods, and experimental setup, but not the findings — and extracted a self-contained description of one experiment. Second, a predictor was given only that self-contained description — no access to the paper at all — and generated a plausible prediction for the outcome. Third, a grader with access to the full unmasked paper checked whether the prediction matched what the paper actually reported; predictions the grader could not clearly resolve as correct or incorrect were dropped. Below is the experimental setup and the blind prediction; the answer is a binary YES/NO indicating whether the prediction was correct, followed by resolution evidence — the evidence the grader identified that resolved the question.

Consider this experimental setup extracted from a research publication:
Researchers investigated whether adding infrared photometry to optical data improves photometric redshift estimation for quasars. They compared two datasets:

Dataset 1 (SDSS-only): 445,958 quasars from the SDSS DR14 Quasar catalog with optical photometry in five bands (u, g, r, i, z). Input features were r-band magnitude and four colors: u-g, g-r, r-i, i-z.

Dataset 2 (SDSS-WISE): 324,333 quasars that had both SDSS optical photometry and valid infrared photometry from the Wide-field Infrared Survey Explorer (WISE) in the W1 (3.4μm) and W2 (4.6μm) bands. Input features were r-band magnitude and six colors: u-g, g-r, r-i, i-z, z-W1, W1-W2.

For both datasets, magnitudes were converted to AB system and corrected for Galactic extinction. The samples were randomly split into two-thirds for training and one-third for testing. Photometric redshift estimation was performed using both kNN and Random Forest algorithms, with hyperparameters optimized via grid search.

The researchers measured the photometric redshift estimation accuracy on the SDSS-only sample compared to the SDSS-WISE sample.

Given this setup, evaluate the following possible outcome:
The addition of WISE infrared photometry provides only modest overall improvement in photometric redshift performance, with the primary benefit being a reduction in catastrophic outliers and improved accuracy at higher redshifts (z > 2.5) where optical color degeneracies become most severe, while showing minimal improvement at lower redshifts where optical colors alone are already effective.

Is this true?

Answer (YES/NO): NO